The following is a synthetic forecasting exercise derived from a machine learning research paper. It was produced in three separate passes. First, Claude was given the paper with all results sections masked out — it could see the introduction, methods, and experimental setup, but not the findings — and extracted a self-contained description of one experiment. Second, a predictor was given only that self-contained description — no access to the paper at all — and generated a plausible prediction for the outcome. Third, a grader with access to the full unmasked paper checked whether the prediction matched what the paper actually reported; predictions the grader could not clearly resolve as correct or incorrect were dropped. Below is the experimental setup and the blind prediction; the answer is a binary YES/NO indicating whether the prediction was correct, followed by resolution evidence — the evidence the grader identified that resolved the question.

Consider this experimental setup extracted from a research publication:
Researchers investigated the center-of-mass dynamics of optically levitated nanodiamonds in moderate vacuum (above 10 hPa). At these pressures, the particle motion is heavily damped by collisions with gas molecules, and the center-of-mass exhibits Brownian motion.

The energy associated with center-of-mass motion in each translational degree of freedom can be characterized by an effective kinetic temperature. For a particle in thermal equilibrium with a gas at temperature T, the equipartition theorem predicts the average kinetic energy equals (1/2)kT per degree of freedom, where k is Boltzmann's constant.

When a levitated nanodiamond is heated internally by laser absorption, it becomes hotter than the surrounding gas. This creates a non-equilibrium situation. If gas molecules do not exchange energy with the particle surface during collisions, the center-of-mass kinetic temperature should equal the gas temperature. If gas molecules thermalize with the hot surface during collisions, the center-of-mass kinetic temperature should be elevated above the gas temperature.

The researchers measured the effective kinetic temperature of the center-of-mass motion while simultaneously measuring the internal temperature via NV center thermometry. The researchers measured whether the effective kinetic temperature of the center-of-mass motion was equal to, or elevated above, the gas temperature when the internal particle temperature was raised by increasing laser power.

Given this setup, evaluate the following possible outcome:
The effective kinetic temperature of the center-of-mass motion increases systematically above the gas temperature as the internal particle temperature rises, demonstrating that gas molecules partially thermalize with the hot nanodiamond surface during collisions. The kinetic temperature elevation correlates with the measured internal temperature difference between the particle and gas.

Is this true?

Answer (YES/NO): YES